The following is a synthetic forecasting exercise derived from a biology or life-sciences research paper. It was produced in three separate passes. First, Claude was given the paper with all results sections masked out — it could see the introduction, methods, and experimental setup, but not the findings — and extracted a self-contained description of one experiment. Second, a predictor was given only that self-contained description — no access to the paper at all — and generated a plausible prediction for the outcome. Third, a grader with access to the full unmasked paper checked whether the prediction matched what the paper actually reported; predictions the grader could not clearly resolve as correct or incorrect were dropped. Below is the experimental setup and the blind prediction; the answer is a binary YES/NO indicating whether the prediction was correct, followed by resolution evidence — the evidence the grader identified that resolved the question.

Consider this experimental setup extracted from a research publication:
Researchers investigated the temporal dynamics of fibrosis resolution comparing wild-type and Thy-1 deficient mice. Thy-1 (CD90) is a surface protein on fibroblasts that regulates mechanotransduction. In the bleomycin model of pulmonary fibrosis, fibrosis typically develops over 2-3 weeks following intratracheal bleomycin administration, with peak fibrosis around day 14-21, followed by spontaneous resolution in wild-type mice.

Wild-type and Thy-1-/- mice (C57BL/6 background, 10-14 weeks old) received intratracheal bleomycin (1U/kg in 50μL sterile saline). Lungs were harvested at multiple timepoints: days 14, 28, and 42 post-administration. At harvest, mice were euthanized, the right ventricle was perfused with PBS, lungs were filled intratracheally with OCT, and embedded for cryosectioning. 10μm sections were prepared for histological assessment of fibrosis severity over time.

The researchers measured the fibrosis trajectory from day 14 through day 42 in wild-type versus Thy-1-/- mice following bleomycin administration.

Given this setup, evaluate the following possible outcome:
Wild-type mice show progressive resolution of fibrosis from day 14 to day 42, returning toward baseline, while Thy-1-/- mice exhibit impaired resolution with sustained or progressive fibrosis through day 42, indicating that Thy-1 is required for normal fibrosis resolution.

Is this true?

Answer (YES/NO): YES